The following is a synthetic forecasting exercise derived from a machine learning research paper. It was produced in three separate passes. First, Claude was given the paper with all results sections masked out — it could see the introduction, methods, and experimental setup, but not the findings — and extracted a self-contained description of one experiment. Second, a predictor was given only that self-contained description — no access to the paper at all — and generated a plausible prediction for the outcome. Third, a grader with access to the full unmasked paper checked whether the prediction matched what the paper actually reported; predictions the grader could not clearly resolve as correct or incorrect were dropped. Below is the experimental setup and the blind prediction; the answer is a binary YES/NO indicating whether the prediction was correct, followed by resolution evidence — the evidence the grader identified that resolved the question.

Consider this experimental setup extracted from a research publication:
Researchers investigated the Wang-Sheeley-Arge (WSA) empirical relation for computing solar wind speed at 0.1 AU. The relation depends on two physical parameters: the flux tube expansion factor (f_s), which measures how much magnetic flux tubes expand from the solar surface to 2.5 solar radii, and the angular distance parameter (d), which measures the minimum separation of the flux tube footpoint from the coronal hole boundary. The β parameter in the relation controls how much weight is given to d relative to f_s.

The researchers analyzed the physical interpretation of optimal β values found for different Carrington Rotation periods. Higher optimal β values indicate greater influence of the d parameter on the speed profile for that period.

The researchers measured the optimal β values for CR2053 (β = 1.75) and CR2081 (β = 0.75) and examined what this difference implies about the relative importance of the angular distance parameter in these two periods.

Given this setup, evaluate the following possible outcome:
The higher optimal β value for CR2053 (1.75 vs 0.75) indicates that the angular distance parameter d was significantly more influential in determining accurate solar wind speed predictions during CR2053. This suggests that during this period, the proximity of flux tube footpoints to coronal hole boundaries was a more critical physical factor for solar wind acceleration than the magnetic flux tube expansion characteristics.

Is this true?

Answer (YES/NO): YES